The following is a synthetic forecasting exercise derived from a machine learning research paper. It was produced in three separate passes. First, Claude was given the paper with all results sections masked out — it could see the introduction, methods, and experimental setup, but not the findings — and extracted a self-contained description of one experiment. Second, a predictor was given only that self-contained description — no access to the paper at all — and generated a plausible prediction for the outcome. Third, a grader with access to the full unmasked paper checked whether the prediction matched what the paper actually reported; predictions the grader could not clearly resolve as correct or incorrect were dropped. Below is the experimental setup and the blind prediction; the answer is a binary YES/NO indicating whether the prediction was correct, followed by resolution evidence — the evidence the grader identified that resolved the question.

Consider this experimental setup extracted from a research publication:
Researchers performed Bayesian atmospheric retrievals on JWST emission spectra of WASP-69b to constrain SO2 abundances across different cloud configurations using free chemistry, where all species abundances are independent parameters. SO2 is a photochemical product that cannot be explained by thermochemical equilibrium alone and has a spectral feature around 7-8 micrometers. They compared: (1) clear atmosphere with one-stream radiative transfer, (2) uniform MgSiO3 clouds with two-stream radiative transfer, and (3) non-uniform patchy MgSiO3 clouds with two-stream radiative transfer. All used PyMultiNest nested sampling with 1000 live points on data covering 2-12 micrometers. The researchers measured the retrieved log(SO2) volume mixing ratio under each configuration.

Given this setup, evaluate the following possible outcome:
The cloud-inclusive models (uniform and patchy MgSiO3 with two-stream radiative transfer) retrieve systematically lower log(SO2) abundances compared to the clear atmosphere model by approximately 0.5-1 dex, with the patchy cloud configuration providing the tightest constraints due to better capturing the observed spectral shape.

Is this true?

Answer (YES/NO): NO